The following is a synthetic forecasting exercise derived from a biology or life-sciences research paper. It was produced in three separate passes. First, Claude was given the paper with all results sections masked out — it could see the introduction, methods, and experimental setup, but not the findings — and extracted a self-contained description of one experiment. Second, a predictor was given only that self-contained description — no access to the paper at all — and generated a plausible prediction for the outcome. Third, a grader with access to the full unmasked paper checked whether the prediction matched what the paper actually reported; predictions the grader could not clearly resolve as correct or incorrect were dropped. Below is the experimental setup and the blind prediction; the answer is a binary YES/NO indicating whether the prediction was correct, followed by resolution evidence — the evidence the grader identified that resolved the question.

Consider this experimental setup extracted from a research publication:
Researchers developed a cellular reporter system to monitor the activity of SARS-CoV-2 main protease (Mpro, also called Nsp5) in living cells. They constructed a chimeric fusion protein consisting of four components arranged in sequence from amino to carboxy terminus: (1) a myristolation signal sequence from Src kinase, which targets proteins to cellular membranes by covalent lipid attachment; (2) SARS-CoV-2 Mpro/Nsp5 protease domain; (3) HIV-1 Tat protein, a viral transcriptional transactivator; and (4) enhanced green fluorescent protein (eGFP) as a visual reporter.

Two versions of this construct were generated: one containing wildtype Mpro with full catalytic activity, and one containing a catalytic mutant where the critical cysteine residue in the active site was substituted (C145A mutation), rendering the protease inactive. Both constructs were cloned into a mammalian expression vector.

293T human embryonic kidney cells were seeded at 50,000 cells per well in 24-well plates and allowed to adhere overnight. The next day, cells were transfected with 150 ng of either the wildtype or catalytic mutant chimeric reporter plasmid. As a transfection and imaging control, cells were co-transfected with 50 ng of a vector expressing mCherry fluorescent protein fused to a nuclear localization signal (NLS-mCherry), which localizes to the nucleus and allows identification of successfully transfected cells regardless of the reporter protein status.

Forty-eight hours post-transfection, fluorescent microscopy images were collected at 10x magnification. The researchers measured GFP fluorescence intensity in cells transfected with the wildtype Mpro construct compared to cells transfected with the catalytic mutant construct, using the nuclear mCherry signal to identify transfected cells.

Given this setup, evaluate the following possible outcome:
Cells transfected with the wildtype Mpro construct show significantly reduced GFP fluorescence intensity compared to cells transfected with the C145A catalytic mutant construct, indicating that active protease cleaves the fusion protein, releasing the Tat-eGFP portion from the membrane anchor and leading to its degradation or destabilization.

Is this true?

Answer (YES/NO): YES